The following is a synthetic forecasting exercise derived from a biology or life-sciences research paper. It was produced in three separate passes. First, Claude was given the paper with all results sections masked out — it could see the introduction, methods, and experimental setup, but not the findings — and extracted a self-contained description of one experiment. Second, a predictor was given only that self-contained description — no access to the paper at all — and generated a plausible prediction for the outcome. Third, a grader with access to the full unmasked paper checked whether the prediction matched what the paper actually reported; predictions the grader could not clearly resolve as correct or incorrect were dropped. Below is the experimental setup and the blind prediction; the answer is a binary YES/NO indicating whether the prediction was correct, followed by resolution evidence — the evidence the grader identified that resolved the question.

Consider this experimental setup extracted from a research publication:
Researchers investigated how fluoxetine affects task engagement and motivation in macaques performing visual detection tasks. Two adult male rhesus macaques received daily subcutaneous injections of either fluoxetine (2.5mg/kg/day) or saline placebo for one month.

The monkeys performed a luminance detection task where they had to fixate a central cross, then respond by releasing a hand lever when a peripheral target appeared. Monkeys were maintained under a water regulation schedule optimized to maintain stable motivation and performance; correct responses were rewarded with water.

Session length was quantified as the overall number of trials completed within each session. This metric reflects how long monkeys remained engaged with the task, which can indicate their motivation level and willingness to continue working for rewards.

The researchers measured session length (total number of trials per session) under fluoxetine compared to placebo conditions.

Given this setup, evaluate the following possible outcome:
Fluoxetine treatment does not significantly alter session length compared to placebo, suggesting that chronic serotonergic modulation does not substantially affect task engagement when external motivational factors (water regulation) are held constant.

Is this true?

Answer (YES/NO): NO